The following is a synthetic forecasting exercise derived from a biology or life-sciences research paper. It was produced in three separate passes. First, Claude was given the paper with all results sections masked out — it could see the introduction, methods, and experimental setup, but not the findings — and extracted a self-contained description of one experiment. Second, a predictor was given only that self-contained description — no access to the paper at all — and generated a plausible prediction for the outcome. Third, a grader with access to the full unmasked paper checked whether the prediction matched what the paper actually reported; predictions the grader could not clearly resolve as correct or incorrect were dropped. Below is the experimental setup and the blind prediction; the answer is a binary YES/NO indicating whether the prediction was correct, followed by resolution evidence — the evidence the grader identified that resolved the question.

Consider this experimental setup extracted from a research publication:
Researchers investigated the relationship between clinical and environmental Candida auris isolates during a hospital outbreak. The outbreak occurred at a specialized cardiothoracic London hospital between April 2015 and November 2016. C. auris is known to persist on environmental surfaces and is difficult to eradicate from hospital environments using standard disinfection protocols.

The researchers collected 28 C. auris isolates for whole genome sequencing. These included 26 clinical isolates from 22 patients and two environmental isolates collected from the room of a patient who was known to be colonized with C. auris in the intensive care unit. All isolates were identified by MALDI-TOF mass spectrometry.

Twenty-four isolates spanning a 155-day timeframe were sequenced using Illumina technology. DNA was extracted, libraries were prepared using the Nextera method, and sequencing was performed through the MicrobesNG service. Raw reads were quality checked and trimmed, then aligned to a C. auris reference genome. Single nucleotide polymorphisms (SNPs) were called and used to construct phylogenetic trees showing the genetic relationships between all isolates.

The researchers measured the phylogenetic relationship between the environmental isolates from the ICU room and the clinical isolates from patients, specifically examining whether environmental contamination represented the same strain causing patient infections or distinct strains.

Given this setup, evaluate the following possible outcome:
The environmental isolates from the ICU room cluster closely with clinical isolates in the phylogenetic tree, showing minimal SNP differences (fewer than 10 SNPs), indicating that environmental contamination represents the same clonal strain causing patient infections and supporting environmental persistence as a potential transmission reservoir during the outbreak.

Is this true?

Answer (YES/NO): NO